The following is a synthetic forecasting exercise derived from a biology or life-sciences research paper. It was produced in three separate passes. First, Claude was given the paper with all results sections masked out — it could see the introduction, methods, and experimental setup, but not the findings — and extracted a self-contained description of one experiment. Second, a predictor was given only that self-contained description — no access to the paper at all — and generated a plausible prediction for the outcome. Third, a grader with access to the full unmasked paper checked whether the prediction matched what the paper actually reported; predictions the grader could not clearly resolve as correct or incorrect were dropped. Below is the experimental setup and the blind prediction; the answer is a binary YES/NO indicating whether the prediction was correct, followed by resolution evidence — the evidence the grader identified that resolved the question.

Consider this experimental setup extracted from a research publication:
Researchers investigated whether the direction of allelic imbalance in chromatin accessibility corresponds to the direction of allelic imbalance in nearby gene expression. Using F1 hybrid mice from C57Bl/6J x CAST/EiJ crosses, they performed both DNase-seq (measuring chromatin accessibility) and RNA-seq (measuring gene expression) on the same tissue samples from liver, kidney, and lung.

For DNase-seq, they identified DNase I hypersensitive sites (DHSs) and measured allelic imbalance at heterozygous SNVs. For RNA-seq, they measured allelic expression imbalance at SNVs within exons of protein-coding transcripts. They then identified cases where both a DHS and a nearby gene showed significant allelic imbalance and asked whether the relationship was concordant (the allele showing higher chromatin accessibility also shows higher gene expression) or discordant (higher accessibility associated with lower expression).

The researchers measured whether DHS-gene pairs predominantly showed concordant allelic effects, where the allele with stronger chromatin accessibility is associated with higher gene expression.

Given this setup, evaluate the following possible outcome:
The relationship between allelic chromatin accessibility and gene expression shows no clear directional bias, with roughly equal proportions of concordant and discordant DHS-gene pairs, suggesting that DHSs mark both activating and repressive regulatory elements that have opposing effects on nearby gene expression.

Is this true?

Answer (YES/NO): NO